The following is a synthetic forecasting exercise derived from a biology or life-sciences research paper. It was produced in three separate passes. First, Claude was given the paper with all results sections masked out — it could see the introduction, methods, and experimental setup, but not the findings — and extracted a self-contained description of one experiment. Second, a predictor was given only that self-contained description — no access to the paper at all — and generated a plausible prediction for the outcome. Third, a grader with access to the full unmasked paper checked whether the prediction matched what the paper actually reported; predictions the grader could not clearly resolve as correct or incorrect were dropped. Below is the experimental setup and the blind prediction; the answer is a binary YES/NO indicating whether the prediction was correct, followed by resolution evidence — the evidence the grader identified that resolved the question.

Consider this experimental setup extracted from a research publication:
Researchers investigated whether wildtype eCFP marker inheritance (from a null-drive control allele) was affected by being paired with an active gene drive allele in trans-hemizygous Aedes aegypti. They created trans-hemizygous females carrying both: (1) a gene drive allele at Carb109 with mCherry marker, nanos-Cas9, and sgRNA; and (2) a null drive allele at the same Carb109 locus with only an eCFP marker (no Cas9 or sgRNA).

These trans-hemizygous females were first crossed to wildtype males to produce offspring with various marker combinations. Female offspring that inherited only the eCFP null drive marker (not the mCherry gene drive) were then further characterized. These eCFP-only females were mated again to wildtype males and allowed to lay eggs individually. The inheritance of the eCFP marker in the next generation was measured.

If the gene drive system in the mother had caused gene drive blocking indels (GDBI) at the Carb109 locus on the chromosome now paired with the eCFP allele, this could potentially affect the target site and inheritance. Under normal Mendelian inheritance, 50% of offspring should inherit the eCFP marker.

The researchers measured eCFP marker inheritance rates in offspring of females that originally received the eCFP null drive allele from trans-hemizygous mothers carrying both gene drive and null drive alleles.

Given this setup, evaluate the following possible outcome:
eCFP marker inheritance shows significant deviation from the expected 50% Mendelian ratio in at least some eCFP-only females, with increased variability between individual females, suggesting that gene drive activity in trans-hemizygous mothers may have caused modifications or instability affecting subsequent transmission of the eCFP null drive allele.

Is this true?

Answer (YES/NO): NO